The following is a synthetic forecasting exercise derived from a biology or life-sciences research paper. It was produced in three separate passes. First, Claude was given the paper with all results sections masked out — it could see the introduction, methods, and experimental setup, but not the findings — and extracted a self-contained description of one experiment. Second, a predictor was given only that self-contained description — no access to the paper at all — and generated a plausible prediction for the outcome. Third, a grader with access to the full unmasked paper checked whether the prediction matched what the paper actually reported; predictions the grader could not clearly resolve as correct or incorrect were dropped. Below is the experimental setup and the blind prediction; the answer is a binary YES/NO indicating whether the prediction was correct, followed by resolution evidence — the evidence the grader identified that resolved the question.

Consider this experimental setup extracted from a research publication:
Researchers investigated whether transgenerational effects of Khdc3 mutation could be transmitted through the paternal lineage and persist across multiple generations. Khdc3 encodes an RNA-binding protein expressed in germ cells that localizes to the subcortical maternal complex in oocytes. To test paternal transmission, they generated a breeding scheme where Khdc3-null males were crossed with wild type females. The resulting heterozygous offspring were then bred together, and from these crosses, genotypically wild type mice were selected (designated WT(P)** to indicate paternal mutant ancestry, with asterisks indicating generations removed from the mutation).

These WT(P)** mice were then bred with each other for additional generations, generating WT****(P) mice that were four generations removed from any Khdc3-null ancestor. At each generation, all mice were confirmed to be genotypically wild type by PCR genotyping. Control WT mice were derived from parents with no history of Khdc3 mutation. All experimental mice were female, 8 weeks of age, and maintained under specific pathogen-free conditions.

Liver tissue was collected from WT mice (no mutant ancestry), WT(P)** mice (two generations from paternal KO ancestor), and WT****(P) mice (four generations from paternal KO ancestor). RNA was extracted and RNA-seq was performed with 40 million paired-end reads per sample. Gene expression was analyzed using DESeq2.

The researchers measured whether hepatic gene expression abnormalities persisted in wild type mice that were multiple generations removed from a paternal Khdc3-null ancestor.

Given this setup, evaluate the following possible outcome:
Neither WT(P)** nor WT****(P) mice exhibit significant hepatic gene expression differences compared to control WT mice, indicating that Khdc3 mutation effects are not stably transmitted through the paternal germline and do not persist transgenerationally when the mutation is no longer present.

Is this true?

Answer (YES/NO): NO